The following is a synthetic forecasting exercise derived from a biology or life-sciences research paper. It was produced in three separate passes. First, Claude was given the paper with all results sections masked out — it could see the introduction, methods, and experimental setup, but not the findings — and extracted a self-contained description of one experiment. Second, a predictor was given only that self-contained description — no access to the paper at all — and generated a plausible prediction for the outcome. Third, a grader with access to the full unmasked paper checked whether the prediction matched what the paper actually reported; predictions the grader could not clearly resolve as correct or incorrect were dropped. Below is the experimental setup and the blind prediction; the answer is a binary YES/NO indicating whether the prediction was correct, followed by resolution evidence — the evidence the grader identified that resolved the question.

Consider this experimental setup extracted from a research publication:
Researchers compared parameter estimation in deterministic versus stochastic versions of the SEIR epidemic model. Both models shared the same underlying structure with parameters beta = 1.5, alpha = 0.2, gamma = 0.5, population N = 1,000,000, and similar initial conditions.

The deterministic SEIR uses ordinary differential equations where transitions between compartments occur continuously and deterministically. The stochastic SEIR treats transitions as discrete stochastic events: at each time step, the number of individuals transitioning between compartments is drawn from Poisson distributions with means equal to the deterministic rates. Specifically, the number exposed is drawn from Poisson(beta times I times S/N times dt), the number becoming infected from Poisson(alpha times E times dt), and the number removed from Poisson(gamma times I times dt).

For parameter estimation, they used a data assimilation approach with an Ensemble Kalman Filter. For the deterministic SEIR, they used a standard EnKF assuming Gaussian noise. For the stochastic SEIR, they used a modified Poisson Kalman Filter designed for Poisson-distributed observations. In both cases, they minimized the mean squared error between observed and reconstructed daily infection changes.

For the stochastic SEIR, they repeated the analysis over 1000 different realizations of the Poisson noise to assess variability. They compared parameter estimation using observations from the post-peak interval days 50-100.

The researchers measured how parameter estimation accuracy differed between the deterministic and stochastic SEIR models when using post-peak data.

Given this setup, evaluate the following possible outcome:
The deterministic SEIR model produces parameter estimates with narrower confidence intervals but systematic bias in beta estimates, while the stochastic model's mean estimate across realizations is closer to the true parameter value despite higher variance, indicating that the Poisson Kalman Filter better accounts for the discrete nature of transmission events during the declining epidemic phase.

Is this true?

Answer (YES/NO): NO